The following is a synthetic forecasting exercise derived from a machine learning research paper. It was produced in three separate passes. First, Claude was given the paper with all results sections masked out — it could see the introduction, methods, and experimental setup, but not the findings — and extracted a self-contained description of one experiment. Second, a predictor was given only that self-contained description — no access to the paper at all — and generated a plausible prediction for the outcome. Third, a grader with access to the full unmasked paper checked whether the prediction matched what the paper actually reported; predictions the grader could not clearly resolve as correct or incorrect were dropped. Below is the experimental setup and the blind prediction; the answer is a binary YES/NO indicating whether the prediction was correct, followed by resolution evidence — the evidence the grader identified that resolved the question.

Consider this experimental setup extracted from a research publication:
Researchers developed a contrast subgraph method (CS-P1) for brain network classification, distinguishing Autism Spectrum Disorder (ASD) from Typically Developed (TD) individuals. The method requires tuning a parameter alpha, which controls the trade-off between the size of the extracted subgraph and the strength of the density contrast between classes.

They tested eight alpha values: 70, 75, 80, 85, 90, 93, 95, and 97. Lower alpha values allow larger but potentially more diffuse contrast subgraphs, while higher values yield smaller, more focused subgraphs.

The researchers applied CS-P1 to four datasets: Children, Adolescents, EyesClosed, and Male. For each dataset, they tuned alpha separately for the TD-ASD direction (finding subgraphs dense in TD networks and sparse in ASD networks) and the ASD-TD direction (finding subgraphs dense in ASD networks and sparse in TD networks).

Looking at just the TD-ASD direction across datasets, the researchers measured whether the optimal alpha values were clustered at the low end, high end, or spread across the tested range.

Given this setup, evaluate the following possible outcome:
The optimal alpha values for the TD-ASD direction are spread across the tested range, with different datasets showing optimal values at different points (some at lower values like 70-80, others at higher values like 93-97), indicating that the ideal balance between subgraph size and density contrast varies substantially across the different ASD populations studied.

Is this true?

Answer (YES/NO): NO